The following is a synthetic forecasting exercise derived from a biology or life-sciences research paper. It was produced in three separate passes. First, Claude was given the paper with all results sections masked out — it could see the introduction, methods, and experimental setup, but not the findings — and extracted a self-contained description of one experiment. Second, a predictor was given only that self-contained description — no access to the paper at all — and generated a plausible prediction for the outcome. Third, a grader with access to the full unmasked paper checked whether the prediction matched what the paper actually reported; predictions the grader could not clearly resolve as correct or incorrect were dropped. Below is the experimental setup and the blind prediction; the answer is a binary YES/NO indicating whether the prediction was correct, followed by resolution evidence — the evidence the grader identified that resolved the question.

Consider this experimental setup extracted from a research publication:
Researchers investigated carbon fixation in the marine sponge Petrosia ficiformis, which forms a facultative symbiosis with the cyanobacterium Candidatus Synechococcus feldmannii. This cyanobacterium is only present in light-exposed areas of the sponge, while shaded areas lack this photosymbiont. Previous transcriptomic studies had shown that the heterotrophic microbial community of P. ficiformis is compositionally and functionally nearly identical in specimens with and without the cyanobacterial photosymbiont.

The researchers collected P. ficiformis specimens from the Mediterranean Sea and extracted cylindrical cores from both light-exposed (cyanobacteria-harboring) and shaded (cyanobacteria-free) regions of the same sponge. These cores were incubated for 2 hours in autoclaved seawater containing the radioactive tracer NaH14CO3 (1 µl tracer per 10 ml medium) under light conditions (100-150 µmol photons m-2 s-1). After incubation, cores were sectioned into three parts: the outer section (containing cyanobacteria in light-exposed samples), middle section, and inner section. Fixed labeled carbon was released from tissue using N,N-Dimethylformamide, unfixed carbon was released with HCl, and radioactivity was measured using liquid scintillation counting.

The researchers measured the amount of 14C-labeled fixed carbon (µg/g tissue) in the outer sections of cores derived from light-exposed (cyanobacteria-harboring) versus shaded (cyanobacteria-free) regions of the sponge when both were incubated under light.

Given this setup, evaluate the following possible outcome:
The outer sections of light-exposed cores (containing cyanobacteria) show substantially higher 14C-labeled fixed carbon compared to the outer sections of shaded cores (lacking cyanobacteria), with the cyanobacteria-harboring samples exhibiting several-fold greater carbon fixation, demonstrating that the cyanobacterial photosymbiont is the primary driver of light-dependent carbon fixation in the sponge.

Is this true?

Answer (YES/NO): YES